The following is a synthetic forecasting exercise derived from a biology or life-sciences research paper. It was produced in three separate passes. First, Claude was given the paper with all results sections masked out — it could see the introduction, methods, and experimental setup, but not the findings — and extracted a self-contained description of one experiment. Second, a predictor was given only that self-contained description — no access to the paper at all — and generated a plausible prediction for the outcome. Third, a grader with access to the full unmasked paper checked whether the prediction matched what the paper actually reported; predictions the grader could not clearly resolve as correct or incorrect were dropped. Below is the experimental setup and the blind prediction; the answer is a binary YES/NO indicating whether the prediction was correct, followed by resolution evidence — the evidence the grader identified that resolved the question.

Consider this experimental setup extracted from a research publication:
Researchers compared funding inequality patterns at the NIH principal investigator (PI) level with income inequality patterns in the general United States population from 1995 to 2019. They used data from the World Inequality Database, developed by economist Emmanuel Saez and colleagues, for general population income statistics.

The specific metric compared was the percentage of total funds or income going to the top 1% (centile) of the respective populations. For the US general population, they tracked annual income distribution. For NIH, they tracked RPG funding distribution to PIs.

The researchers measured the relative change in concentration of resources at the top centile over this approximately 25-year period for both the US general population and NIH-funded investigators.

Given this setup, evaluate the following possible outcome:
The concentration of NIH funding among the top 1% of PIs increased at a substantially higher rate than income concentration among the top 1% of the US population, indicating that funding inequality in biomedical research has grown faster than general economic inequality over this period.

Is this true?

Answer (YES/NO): NO